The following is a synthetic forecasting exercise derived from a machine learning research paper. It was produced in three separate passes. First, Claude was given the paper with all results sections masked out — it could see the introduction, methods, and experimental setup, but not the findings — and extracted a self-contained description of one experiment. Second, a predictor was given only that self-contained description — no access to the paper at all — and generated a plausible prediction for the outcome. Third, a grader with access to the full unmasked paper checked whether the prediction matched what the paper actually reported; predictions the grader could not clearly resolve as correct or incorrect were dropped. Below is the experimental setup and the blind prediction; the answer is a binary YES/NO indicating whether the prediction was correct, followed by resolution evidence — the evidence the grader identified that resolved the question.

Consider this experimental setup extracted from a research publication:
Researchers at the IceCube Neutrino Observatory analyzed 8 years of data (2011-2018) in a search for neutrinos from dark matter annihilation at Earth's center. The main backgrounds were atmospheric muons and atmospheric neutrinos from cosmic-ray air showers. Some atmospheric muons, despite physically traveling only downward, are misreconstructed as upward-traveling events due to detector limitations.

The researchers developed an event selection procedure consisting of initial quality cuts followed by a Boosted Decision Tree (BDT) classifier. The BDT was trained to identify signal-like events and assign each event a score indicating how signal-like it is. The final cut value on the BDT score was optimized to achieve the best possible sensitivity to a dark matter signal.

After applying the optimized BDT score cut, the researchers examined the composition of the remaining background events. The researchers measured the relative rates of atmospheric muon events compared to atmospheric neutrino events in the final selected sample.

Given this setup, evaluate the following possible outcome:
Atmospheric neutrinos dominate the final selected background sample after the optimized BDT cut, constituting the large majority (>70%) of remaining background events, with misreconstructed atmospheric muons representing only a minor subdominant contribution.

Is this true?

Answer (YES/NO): NO